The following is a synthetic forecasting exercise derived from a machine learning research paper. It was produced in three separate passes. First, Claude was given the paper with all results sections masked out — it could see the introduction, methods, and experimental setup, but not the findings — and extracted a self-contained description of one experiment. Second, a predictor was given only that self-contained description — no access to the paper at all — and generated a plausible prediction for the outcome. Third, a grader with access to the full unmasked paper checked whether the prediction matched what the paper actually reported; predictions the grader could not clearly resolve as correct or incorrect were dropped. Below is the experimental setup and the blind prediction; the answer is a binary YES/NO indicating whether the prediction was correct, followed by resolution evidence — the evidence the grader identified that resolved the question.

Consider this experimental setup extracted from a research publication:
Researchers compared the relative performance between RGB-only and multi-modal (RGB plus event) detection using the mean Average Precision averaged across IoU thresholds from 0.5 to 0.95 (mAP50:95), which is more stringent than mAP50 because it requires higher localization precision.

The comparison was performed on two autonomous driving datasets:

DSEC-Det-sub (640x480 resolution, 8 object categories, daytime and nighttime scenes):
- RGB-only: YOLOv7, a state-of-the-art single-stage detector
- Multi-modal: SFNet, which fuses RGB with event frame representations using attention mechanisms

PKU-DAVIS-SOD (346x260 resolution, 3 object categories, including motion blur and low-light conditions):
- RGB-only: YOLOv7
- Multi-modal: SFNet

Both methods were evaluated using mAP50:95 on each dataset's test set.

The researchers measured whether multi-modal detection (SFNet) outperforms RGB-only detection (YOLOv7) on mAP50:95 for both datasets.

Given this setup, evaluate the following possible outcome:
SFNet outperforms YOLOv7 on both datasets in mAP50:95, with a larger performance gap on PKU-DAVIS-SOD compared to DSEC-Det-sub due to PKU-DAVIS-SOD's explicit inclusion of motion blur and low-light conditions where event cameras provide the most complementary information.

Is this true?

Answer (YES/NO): NO